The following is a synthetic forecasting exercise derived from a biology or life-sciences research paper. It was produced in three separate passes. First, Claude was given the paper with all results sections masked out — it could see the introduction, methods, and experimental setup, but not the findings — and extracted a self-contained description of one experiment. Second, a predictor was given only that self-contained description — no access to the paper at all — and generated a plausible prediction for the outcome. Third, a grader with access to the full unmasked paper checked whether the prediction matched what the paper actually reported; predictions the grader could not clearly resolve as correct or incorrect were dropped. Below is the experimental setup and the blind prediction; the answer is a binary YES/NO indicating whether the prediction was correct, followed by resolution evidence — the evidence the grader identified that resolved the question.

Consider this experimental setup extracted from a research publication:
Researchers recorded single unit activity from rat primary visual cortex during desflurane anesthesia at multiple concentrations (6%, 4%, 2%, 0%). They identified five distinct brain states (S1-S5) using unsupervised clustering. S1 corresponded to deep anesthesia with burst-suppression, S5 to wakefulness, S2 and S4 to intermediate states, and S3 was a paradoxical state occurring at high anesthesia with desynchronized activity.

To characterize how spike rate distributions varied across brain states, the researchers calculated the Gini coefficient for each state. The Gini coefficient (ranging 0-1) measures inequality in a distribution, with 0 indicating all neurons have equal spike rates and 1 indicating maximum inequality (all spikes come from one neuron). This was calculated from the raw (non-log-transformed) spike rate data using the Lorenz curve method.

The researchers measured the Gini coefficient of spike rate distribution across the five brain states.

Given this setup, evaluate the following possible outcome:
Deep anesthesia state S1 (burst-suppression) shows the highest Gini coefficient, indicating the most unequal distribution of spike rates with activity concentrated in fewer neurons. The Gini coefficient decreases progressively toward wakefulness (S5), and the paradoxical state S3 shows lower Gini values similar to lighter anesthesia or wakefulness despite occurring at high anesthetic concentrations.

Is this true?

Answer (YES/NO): NO